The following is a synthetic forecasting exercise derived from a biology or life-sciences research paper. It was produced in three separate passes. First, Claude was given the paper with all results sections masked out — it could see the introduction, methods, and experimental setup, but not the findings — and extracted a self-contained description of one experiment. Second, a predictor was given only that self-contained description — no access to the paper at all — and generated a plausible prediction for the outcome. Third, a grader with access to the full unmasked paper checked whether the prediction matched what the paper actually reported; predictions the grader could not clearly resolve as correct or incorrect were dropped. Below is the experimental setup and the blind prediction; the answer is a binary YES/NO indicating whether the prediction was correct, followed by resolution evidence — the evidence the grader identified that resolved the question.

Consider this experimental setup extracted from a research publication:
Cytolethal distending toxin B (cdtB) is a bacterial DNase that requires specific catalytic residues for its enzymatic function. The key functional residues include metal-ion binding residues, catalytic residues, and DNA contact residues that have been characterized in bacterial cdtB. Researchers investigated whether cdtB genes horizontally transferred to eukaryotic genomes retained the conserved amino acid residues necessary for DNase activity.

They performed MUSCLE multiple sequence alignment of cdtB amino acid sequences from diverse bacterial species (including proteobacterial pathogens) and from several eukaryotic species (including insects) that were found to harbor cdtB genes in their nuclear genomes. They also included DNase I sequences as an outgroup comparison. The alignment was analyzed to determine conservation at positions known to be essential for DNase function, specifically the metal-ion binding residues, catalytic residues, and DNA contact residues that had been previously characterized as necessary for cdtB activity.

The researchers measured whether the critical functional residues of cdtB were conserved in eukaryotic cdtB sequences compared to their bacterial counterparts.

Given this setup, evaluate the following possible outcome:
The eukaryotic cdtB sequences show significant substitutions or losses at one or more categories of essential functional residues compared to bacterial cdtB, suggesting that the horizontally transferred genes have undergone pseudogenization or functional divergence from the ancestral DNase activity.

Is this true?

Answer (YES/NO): NO